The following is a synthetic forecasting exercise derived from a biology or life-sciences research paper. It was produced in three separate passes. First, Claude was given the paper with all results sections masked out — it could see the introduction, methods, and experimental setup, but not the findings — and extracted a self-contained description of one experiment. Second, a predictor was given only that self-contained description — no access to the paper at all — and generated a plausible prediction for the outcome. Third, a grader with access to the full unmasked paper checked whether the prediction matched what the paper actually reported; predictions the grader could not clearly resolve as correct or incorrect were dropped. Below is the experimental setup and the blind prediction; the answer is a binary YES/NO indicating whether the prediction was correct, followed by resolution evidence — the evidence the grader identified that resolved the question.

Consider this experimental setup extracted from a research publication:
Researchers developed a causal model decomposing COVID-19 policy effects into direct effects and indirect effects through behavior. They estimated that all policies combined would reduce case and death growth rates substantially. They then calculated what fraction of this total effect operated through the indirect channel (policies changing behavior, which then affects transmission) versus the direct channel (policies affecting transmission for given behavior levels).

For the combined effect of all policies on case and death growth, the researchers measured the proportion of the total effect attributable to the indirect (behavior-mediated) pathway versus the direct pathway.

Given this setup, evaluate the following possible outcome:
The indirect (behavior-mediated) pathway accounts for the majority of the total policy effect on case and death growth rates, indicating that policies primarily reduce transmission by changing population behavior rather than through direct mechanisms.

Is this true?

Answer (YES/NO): YES